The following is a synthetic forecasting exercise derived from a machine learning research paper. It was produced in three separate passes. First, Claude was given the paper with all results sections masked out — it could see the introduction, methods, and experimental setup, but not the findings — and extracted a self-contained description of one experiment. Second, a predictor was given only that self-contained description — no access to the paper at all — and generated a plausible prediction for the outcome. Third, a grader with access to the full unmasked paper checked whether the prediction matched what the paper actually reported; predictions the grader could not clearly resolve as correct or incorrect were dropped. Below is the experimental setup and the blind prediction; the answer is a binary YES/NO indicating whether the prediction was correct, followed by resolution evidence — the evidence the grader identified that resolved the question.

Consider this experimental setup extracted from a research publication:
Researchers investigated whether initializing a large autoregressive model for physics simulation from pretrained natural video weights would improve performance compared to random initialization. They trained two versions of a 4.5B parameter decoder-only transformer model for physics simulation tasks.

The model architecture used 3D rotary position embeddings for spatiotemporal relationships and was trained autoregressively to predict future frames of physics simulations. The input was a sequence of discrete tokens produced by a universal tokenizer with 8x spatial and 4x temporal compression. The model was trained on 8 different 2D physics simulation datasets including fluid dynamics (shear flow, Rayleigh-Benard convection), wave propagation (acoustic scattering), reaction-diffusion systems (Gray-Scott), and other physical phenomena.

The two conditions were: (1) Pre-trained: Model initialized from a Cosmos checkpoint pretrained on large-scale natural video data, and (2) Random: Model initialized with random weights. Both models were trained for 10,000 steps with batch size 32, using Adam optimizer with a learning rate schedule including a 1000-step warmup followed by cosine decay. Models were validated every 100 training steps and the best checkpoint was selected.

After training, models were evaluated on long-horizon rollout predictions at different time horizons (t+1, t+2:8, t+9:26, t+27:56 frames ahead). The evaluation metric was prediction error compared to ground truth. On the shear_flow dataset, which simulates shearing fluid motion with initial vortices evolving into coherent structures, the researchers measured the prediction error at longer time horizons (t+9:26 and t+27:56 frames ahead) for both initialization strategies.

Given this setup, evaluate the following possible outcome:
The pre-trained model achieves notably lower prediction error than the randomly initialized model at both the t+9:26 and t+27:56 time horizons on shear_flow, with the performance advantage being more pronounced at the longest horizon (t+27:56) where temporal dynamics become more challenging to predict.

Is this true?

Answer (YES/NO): NO